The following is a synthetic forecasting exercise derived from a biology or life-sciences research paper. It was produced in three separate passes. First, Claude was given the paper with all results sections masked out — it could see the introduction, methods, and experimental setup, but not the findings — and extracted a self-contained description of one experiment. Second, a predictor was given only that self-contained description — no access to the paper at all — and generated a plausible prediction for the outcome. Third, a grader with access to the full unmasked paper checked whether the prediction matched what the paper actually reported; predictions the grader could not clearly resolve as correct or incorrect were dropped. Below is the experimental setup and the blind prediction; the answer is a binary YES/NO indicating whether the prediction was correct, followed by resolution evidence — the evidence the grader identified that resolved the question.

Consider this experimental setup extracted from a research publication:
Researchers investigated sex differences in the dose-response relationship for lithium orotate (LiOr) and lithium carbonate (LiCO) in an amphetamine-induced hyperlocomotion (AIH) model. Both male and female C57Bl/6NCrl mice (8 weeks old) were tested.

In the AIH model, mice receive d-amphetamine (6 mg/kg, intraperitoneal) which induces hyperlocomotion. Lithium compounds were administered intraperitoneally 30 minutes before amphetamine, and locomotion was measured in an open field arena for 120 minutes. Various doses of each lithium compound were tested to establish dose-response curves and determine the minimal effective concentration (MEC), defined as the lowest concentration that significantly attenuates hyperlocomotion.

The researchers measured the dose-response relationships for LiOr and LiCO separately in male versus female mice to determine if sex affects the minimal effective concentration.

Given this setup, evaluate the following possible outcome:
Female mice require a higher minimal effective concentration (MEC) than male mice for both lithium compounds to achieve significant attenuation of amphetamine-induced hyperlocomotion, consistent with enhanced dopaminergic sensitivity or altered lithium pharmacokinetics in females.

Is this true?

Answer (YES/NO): NO